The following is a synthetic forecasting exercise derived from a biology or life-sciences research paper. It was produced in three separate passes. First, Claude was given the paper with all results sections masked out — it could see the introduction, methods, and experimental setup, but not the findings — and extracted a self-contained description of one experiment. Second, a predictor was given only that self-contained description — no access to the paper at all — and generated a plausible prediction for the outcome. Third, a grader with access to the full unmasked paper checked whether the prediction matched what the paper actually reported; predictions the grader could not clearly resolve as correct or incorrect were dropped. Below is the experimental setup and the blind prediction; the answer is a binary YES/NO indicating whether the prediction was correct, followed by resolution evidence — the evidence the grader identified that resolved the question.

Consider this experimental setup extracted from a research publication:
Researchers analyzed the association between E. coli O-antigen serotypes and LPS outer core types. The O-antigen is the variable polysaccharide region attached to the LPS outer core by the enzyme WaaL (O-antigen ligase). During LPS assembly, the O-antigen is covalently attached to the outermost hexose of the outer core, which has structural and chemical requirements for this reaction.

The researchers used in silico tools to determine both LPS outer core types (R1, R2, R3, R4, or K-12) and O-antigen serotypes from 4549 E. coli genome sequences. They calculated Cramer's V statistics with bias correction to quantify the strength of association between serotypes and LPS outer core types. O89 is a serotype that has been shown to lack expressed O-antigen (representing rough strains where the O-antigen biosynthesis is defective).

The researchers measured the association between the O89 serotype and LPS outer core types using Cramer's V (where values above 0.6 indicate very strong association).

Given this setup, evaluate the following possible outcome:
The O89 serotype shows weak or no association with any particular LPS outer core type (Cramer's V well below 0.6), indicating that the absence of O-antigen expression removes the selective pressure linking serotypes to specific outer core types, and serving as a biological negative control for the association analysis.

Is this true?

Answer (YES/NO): NO